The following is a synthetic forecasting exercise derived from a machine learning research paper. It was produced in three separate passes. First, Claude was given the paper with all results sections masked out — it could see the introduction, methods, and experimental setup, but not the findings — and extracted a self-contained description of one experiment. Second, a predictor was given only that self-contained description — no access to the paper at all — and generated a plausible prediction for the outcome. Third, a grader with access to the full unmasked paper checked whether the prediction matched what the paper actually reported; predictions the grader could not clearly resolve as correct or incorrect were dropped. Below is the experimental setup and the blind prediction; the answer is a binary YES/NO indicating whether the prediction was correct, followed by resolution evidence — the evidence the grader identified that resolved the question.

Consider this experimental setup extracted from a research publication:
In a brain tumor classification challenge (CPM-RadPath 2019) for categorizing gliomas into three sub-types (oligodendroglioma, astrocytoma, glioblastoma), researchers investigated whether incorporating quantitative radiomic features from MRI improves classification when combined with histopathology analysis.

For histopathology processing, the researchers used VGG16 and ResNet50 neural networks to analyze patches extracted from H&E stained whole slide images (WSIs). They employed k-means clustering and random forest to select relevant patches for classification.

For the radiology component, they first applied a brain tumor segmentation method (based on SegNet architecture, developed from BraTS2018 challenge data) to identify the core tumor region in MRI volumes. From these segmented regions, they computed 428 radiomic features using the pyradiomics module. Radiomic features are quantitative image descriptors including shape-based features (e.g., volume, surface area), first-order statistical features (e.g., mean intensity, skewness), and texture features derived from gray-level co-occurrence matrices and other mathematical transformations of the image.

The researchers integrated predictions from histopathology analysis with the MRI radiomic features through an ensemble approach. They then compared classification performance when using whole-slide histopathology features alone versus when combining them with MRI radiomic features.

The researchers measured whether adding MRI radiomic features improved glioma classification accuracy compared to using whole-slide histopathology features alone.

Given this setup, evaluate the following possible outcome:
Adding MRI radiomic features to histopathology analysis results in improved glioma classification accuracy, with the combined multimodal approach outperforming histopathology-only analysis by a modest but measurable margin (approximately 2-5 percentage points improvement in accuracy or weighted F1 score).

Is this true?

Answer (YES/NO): NO